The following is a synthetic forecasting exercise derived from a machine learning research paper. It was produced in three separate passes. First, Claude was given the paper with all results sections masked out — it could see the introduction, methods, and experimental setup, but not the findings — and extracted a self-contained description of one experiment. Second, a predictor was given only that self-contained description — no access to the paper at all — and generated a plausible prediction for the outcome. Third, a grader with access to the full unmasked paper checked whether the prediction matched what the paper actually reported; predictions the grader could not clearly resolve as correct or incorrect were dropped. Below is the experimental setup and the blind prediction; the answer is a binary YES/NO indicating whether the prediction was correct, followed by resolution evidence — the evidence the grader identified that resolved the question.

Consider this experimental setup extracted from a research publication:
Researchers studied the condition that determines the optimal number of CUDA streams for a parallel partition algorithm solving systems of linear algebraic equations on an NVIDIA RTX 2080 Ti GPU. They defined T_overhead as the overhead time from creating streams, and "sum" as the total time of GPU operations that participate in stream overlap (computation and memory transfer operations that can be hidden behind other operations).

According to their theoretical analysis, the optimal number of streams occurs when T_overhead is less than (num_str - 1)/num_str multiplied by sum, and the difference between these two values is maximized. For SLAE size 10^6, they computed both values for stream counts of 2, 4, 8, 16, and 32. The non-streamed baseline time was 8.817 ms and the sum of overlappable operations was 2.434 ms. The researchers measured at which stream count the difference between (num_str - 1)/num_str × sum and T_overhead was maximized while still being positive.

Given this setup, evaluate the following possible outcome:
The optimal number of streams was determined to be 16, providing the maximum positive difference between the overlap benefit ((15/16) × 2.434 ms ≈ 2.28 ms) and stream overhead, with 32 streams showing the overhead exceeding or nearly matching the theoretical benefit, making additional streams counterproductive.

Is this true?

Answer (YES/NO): NO